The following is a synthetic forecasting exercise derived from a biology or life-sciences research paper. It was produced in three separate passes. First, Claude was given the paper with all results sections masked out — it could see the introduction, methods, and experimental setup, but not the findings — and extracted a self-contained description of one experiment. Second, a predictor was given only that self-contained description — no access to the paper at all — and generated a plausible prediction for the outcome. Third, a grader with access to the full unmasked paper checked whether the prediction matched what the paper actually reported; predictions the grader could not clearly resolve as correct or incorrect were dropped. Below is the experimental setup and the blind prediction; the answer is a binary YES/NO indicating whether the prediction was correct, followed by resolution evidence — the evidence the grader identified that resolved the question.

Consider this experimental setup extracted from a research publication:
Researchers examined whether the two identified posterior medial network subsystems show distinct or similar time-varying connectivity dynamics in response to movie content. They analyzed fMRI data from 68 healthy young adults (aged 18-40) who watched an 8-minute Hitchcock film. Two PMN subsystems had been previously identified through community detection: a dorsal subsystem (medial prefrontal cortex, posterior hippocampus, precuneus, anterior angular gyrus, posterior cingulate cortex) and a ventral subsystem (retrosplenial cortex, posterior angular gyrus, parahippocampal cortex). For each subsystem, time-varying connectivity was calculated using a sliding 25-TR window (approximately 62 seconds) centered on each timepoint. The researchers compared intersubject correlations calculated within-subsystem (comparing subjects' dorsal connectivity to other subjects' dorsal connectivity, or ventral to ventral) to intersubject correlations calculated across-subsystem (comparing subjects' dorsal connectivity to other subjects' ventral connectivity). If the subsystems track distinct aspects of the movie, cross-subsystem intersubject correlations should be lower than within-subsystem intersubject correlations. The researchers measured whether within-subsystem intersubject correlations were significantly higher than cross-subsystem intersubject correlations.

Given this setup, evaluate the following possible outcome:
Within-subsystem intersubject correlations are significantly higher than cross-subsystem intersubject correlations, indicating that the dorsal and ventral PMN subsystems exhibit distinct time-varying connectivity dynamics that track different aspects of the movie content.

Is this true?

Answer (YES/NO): YES